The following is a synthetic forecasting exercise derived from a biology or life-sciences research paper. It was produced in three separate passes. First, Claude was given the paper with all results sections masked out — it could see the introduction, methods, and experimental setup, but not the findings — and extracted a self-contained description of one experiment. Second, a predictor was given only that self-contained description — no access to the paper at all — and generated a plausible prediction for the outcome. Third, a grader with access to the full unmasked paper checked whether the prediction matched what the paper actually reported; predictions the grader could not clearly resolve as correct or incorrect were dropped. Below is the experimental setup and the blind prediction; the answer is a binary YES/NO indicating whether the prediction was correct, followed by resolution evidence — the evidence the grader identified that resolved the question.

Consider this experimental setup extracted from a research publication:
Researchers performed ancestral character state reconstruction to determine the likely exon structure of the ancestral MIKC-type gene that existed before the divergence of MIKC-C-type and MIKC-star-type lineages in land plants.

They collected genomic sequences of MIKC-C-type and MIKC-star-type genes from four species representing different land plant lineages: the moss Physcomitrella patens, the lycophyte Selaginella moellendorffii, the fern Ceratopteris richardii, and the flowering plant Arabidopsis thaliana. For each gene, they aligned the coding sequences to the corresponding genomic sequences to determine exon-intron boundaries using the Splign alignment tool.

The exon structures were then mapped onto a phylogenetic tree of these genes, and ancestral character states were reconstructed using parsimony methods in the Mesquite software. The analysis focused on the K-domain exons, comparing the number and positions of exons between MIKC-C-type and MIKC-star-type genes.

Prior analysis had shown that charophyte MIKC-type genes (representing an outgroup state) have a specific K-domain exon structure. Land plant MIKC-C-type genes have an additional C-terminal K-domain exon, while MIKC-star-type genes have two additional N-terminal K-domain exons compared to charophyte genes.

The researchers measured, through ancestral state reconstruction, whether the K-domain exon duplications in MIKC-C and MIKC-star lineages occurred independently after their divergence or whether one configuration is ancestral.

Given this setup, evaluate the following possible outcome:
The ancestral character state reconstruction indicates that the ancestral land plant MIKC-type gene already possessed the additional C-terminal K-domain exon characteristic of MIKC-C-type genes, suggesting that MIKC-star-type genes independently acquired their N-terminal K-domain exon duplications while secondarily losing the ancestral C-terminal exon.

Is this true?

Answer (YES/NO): NO